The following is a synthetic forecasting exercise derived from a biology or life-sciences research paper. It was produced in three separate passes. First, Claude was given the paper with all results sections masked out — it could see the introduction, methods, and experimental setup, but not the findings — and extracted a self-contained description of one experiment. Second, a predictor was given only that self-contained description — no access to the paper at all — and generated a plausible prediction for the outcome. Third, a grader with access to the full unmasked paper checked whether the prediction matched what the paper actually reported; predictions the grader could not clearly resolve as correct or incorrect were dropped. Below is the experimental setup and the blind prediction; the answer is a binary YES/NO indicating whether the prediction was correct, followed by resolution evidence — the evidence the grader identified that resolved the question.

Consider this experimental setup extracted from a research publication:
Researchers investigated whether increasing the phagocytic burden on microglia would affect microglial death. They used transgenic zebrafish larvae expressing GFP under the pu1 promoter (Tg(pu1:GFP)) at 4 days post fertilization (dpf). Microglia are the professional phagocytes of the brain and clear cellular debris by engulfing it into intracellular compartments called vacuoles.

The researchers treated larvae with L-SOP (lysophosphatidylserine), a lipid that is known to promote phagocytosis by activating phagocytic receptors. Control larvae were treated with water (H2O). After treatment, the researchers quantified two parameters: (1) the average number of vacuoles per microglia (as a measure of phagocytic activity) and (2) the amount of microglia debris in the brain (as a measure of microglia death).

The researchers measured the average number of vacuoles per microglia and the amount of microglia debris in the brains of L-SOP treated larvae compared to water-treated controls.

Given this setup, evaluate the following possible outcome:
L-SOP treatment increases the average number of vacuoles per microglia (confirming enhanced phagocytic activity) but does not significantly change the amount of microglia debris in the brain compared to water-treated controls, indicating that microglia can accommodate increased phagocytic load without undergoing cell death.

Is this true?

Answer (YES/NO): NO